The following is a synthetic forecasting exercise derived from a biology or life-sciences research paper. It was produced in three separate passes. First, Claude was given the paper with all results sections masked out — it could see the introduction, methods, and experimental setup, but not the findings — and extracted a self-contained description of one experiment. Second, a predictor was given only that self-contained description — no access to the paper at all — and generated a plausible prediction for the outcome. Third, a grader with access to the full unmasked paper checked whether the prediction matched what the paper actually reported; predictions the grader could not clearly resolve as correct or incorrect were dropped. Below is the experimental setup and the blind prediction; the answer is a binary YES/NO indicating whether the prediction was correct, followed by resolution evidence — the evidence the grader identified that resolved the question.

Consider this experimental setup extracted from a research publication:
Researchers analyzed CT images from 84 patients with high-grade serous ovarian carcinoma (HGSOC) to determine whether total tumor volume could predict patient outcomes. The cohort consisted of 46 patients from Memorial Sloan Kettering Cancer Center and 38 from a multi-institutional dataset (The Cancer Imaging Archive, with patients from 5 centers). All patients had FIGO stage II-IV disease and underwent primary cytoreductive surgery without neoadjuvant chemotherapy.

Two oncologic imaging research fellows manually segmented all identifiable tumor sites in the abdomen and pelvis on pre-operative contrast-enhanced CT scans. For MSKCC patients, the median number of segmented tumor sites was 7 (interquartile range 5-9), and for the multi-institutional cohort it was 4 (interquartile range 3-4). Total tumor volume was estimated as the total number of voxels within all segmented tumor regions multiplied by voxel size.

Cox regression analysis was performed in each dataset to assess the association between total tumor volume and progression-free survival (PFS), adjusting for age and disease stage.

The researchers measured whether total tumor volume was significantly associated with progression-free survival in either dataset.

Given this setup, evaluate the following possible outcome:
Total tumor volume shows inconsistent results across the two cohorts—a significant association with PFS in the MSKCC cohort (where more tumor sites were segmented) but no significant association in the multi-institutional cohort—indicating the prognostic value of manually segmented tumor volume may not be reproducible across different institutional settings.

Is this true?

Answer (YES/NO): NO